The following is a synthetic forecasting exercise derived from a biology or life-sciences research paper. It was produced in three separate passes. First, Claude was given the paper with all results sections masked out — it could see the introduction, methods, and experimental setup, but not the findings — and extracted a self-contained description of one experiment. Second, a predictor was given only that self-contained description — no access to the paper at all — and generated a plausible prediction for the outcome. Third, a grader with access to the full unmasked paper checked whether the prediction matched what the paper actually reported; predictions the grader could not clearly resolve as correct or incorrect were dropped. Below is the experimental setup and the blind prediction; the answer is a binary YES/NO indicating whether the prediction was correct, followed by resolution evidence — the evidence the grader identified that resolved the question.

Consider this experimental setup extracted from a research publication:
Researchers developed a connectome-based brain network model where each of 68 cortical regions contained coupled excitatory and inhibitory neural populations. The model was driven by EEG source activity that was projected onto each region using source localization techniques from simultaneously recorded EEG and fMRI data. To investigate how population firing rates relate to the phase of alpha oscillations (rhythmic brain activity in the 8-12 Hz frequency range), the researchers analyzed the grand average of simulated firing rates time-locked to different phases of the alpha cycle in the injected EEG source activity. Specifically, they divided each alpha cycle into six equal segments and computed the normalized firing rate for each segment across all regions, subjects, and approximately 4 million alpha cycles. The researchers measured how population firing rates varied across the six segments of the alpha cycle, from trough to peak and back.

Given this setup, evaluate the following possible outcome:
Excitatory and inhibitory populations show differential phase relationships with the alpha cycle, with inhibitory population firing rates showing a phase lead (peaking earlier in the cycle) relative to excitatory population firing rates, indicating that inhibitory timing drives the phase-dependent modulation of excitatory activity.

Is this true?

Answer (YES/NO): NO